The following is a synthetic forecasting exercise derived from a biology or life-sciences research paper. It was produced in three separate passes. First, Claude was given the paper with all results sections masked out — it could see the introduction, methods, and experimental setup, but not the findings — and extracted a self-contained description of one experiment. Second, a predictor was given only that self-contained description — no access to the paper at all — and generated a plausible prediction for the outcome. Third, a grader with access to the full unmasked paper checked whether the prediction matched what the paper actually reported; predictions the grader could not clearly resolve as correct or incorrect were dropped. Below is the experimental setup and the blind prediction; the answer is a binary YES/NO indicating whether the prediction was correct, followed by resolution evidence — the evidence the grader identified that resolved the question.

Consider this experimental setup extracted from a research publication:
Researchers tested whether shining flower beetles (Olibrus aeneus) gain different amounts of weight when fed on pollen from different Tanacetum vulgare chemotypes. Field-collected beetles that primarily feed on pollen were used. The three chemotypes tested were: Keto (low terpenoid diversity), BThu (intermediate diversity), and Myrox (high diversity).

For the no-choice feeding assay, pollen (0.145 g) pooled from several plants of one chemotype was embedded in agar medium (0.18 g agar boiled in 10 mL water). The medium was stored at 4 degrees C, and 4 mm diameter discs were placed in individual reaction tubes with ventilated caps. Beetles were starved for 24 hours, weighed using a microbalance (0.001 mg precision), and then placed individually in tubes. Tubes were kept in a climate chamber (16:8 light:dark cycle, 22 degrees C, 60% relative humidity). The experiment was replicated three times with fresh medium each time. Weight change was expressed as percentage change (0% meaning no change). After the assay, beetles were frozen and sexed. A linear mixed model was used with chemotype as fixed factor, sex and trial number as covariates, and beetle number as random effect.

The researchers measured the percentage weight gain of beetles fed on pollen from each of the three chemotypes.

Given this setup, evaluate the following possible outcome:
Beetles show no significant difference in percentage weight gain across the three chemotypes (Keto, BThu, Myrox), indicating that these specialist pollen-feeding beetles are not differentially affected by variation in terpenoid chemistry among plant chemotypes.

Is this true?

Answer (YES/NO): NO